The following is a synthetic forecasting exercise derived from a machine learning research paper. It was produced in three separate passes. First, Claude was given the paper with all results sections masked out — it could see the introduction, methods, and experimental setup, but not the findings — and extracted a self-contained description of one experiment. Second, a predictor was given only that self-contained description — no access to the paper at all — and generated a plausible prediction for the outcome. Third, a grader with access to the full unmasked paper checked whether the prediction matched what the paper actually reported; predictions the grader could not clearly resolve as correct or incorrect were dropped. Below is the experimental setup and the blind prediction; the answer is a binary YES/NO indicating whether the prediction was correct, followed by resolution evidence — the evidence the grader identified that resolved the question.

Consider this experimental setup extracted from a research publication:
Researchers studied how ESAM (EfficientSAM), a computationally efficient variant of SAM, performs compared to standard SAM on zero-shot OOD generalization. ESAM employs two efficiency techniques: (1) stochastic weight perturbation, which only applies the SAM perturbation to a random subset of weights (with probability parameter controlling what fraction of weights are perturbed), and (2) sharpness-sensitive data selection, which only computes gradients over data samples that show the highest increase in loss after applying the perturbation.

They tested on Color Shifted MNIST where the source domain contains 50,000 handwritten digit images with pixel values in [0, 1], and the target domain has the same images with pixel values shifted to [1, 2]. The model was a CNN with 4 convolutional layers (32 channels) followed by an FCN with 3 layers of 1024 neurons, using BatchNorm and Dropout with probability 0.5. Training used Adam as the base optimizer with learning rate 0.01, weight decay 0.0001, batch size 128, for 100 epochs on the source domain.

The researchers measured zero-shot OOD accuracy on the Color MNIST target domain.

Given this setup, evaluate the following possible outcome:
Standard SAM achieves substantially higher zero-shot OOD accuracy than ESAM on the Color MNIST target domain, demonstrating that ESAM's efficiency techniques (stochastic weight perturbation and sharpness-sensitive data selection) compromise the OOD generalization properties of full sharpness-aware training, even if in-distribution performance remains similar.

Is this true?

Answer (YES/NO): NO